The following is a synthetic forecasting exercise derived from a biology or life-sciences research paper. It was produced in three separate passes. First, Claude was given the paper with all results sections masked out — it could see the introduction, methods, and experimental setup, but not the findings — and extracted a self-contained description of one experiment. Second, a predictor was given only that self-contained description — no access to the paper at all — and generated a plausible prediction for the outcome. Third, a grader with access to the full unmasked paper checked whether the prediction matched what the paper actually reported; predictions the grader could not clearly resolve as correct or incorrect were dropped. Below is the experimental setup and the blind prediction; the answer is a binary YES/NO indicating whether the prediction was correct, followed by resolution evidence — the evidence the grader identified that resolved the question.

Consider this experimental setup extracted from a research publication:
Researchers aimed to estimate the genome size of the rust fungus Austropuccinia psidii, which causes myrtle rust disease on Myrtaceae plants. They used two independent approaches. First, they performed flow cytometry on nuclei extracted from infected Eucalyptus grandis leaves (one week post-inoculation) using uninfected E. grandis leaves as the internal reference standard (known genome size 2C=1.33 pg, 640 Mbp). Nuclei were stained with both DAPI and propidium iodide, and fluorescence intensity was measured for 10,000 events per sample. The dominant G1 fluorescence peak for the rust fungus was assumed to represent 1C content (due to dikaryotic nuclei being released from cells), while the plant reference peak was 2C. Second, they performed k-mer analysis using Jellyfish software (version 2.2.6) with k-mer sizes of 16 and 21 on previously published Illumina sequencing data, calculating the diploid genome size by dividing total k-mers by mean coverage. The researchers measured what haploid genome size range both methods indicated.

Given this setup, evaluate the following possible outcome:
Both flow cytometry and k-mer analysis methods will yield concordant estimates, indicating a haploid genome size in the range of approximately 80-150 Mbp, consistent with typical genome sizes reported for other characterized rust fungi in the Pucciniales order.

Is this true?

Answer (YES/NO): NO